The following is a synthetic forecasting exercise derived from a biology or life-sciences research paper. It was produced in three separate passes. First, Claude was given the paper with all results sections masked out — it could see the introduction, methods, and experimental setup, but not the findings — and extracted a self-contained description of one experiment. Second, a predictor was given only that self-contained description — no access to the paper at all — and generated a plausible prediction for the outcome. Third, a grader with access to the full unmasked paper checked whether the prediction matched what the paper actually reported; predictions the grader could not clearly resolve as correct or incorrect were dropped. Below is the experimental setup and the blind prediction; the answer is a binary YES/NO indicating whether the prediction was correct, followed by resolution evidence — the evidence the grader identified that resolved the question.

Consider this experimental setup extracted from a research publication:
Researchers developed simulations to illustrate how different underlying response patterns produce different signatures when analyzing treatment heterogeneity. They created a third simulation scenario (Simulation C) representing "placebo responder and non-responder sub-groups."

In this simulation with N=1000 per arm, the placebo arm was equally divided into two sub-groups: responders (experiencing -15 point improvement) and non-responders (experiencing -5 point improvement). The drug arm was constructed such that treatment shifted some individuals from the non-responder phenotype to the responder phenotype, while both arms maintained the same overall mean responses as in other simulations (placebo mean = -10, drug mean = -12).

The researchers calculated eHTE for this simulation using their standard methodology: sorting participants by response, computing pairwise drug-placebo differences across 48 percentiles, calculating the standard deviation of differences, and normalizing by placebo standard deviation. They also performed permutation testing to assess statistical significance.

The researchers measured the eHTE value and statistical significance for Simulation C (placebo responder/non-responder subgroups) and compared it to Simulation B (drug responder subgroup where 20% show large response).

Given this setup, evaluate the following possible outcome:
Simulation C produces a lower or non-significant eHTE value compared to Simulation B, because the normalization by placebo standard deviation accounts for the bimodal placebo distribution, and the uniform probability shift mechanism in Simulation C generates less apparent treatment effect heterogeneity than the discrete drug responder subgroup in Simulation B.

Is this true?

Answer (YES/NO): NO